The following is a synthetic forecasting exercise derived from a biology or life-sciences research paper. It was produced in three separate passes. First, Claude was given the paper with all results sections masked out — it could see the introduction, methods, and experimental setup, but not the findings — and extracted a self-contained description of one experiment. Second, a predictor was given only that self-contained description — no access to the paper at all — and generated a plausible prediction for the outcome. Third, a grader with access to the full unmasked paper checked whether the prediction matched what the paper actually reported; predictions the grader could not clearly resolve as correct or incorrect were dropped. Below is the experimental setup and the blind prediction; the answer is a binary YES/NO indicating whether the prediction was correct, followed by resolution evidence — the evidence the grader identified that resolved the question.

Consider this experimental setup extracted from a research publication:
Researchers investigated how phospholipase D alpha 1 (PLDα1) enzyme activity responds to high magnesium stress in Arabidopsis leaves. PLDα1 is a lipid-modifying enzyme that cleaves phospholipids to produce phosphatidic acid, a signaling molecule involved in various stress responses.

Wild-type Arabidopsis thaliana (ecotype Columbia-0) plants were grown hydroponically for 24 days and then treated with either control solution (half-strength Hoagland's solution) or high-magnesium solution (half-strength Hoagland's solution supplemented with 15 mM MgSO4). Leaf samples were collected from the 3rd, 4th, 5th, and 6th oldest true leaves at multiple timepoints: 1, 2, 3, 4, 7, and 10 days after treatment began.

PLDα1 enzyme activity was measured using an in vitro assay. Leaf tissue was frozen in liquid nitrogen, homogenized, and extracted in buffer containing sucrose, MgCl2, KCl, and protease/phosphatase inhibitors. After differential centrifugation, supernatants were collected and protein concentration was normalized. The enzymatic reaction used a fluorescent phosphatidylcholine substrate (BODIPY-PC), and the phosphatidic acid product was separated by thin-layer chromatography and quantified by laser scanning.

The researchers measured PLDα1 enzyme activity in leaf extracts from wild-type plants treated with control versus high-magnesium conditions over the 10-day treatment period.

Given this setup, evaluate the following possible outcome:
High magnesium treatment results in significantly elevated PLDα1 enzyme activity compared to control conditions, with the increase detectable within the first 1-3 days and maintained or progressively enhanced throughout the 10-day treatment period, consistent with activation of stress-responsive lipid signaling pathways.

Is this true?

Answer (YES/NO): YES